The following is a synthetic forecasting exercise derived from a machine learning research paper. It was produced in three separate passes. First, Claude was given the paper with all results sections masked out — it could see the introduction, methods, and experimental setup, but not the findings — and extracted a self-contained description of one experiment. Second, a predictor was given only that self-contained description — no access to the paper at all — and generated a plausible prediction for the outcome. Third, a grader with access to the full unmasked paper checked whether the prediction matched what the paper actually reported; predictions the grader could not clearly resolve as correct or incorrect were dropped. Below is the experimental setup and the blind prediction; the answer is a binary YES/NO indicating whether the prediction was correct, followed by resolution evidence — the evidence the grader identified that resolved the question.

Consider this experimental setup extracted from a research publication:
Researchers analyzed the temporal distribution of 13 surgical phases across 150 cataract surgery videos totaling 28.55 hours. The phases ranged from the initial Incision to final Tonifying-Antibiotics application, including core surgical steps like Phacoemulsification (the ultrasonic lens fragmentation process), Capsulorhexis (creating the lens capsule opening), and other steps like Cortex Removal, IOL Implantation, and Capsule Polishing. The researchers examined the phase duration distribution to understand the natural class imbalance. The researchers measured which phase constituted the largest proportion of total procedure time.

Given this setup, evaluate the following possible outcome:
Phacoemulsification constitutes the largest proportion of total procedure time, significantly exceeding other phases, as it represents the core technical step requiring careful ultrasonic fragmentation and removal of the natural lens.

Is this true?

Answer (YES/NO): YES